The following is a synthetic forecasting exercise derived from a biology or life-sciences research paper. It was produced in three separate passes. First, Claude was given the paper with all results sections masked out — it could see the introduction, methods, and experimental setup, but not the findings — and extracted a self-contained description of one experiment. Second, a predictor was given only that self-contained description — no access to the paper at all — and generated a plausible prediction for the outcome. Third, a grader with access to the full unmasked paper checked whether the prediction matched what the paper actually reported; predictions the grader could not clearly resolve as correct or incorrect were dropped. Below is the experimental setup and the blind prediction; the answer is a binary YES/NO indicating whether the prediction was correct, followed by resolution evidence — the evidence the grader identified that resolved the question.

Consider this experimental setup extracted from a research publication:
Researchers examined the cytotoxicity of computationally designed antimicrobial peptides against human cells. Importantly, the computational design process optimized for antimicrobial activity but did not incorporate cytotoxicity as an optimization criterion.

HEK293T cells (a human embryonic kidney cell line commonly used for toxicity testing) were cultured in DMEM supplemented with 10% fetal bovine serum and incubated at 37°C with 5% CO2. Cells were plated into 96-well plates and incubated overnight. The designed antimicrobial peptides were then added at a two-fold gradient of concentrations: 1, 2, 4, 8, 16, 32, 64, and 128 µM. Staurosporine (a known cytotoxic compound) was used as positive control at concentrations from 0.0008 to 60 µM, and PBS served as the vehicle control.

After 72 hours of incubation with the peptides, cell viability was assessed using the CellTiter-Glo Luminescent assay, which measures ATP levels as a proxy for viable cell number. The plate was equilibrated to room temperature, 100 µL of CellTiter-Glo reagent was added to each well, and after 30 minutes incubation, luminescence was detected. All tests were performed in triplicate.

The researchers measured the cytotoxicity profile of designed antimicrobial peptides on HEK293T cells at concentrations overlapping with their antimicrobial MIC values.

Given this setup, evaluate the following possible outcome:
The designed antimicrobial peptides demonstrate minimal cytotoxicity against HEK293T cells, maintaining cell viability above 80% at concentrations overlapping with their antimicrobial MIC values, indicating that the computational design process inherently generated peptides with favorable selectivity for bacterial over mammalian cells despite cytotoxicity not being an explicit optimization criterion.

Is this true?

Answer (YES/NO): NO